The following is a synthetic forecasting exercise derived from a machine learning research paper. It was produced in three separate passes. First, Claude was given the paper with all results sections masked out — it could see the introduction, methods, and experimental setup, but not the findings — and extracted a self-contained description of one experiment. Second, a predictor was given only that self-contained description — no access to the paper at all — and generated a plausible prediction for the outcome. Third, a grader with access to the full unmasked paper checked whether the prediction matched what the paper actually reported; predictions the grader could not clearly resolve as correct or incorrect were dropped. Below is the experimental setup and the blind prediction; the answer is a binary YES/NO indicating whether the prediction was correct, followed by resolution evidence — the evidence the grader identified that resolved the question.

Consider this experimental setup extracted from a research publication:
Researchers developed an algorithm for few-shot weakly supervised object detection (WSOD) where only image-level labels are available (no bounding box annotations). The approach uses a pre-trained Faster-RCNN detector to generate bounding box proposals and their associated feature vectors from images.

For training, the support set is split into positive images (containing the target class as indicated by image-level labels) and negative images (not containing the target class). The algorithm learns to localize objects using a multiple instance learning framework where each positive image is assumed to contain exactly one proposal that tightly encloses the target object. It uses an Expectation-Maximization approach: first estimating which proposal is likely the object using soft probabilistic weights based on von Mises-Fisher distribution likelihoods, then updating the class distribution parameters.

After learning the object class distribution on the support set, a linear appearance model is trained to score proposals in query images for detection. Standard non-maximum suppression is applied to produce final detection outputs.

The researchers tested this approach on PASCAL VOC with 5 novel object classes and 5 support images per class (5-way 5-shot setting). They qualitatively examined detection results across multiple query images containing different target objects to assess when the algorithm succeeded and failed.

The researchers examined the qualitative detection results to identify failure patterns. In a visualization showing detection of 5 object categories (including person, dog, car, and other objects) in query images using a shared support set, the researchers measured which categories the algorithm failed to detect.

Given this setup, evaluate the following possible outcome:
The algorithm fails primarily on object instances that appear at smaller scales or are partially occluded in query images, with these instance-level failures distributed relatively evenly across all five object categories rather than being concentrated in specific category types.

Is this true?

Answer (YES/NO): NO